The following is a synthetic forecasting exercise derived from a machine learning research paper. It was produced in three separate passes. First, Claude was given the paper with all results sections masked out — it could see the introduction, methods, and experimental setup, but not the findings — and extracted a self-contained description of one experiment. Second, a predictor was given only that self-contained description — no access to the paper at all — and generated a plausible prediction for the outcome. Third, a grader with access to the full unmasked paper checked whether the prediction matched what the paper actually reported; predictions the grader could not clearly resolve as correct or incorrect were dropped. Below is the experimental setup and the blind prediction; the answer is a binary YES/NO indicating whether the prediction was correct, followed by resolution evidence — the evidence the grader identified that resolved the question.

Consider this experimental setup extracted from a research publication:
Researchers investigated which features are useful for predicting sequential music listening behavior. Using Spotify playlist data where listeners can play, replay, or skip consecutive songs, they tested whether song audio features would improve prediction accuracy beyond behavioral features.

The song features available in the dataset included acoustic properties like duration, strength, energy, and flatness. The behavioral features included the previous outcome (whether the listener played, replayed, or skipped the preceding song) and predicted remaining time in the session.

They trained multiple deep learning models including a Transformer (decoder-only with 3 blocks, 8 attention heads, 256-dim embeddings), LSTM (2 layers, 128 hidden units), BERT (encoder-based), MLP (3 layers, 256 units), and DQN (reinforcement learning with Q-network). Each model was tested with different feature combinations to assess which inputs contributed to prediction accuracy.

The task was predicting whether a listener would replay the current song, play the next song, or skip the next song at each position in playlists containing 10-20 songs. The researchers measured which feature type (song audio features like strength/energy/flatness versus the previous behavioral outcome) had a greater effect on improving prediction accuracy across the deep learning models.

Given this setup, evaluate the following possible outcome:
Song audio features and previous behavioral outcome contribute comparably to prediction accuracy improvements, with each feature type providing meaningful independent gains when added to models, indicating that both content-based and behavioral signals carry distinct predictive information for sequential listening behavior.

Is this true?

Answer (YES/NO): NO